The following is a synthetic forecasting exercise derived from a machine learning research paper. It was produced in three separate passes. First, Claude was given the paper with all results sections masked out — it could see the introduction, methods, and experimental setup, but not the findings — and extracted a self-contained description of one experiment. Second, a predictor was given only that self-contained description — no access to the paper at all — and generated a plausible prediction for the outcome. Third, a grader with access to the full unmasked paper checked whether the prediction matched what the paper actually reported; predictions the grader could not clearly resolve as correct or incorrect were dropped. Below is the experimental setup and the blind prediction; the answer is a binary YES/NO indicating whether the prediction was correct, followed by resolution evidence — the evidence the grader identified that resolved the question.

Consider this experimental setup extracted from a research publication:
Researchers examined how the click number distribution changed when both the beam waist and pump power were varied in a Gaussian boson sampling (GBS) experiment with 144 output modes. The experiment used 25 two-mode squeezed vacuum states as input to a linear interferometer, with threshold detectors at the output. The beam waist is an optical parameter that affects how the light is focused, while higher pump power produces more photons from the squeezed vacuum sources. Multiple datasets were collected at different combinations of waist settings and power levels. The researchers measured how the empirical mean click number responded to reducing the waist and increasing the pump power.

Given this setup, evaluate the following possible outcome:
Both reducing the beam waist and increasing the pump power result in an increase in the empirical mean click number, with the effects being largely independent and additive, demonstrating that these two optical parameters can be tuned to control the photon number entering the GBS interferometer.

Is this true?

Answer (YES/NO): NO